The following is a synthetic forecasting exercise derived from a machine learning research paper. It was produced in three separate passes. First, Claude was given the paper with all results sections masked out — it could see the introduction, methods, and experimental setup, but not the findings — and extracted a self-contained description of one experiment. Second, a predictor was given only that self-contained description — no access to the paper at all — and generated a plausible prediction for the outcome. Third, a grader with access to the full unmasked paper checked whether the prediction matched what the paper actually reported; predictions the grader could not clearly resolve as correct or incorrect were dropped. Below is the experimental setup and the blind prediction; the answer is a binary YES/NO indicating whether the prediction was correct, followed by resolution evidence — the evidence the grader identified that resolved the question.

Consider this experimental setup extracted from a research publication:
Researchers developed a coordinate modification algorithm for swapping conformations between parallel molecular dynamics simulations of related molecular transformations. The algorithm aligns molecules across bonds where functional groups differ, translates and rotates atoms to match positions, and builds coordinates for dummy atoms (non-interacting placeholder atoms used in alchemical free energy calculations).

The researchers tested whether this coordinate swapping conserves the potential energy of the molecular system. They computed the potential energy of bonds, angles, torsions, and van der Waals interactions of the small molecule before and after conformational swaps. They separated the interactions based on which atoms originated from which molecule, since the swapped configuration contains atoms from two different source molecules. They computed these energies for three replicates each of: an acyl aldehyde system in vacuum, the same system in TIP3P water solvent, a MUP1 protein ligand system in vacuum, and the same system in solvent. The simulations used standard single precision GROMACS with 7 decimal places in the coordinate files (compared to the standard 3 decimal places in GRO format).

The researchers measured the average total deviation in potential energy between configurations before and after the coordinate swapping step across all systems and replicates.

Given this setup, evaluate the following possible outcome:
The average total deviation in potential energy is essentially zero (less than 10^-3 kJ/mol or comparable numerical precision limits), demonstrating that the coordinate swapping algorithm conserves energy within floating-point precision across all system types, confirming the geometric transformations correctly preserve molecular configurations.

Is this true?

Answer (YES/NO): YES